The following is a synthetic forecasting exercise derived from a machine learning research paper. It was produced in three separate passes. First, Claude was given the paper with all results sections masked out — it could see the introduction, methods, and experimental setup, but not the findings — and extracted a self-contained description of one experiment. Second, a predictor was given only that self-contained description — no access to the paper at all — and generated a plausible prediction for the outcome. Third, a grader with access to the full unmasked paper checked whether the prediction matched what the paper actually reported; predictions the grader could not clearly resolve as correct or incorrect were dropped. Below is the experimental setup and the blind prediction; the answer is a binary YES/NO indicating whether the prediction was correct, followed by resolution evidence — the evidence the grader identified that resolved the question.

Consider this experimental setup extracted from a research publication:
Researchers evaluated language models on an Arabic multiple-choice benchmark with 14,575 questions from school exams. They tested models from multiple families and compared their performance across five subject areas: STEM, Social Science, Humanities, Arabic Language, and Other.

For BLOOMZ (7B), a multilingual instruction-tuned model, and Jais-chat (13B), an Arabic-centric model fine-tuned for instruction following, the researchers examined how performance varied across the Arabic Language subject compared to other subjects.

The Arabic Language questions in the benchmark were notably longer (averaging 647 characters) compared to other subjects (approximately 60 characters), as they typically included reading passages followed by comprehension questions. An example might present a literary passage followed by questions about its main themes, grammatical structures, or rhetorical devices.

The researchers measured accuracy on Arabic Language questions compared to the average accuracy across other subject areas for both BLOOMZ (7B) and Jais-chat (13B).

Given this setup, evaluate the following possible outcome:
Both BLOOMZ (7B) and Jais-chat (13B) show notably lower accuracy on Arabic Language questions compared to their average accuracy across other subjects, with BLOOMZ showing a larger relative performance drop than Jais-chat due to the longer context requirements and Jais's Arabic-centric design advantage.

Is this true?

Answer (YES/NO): NO